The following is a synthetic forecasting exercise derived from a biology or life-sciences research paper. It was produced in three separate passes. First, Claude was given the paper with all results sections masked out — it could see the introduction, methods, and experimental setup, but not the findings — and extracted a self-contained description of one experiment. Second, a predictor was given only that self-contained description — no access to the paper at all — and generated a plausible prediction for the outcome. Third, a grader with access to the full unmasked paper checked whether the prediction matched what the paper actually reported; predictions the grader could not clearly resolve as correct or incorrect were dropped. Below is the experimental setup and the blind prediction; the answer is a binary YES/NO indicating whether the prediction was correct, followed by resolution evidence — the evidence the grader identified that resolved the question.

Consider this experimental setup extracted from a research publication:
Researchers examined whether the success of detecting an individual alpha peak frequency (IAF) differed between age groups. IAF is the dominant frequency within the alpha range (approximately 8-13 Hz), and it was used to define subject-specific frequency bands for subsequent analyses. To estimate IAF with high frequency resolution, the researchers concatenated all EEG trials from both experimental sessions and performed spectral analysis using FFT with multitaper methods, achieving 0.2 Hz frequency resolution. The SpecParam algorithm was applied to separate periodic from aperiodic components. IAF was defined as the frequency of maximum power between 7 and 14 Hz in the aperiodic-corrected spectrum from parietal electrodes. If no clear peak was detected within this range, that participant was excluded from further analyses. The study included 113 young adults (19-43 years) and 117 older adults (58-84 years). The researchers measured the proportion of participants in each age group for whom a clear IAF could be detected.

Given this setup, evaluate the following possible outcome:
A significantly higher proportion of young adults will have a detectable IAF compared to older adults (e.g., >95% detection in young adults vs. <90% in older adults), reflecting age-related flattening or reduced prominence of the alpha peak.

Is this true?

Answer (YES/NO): NO